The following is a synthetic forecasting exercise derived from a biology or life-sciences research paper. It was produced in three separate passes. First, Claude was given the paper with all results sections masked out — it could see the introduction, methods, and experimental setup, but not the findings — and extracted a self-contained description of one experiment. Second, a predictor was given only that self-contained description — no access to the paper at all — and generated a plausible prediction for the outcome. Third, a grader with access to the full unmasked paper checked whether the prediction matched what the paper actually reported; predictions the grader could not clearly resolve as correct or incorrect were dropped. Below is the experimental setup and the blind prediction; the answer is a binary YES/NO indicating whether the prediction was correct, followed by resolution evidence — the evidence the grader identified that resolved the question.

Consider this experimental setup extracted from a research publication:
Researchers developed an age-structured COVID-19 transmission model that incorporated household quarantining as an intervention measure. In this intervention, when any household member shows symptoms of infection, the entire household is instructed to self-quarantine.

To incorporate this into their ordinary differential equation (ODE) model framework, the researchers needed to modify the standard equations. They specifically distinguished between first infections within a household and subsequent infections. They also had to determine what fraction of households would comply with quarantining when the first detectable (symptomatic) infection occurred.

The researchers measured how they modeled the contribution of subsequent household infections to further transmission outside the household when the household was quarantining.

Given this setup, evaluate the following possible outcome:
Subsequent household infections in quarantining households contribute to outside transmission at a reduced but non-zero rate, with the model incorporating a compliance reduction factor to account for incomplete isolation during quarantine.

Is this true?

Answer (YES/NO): NO